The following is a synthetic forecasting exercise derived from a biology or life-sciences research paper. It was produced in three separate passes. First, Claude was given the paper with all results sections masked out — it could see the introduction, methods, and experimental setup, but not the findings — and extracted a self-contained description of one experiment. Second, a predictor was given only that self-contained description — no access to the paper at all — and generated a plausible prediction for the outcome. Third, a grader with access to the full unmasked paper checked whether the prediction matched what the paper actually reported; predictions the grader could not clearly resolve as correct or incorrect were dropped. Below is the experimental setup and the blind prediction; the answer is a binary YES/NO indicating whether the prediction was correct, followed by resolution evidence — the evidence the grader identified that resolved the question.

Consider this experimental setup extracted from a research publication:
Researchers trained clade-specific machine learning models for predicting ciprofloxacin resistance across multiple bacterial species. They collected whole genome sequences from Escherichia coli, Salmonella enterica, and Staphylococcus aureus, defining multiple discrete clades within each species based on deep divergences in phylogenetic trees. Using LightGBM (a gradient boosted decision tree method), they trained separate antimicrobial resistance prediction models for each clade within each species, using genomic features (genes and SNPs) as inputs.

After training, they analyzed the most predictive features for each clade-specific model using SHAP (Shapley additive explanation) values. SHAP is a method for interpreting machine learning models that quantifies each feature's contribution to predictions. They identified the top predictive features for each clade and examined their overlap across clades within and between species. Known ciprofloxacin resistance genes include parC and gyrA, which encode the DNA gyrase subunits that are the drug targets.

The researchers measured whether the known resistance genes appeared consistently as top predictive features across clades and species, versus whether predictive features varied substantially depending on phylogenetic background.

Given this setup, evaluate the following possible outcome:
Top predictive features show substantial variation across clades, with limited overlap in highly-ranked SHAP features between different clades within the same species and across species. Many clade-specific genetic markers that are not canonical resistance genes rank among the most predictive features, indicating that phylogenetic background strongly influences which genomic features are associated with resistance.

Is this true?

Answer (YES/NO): YES